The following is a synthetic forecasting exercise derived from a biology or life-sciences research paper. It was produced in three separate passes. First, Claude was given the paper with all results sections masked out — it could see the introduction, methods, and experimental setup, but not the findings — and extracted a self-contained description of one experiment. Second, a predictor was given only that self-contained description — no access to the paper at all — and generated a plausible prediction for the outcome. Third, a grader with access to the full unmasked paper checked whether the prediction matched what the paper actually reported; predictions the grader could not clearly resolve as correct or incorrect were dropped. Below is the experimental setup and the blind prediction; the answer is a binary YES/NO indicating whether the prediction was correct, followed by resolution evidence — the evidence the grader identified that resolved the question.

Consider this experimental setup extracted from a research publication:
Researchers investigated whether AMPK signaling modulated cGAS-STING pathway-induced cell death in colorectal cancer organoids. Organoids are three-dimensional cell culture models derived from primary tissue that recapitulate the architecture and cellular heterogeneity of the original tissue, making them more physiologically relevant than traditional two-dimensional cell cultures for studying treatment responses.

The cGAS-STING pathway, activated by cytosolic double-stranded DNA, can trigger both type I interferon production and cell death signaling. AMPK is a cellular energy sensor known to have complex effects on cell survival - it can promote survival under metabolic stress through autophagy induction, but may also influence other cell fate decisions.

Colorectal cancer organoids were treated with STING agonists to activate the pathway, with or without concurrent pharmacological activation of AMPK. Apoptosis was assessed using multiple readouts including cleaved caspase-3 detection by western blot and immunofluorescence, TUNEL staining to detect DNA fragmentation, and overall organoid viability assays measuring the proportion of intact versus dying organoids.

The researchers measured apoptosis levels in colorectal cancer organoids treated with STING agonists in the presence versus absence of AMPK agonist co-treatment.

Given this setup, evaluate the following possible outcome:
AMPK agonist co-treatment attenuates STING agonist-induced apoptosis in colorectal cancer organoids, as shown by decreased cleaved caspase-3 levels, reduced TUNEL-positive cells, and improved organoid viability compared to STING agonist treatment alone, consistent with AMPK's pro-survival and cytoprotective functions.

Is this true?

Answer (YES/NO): NO